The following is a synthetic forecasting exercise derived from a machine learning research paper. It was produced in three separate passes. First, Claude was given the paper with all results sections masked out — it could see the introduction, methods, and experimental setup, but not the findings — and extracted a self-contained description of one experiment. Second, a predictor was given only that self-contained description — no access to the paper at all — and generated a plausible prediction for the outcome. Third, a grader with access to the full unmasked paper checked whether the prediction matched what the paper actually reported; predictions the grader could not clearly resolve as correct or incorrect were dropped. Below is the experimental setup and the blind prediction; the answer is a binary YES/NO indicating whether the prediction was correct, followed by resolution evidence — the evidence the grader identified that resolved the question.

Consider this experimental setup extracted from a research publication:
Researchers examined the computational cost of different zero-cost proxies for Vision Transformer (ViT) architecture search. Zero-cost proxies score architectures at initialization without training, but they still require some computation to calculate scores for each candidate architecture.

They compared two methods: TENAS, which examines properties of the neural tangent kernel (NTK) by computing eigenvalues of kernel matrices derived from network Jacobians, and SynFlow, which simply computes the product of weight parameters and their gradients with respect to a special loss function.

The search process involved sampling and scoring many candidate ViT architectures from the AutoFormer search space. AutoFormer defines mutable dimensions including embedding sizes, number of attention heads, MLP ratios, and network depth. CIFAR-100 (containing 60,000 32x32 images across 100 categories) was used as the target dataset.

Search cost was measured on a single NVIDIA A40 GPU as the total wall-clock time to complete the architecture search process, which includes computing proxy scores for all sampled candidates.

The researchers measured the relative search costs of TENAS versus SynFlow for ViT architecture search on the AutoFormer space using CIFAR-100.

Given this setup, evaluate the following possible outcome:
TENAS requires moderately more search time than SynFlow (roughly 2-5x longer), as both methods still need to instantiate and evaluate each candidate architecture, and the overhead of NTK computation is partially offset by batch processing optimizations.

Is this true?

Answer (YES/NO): YES